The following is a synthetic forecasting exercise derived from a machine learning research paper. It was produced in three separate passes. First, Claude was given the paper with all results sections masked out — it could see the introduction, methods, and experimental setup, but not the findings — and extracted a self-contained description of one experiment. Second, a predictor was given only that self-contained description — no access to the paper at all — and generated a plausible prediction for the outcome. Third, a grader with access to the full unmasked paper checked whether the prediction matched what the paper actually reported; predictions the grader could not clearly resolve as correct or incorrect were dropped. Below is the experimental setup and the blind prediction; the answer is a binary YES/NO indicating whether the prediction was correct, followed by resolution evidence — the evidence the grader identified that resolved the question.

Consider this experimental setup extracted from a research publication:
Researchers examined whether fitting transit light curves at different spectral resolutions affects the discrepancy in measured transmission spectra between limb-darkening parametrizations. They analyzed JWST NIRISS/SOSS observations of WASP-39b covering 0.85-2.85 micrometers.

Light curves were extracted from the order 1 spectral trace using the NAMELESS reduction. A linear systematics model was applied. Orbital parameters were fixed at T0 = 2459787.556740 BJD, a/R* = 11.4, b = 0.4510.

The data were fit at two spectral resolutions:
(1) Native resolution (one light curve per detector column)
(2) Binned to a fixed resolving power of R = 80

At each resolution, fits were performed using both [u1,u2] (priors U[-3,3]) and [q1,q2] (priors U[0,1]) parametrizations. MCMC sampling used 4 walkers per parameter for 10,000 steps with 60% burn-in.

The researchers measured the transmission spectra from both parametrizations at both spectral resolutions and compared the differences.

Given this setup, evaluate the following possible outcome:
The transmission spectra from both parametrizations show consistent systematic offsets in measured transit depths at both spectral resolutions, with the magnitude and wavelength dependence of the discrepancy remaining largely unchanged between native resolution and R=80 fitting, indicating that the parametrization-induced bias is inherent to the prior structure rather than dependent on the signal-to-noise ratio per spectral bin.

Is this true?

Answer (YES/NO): NO